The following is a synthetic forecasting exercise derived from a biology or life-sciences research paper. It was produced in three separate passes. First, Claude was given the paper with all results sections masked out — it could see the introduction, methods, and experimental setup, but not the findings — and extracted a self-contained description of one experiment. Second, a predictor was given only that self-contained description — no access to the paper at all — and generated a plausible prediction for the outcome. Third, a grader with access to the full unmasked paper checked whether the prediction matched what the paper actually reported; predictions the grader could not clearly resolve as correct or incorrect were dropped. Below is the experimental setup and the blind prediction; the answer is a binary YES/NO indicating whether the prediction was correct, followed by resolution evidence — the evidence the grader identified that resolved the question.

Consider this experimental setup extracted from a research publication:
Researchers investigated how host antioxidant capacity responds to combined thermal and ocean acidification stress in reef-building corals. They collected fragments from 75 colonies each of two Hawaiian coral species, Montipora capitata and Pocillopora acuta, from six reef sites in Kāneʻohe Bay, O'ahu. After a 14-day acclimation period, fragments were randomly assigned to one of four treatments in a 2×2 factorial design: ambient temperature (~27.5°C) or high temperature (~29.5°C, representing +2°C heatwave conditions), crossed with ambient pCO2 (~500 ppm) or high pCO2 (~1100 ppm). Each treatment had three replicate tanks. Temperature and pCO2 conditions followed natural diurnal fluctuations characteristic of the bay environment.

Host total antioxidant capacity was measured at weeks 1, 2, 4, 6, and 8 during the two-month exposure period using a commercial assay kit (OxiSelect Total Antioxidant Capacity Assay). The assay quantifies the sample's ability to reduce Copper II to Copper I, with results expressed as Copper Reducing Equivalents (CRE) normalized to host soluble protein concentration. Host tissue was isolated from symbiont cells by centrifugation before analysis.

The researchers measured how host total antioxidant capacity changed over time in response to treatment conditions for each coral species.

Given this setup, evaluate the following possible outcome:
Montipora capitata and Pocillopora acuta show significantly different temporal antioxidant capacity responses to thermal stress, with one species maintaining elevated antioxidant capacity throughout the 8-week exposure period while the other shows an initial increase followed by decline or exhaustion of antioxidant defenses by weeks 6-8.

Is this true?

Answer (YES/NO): NO